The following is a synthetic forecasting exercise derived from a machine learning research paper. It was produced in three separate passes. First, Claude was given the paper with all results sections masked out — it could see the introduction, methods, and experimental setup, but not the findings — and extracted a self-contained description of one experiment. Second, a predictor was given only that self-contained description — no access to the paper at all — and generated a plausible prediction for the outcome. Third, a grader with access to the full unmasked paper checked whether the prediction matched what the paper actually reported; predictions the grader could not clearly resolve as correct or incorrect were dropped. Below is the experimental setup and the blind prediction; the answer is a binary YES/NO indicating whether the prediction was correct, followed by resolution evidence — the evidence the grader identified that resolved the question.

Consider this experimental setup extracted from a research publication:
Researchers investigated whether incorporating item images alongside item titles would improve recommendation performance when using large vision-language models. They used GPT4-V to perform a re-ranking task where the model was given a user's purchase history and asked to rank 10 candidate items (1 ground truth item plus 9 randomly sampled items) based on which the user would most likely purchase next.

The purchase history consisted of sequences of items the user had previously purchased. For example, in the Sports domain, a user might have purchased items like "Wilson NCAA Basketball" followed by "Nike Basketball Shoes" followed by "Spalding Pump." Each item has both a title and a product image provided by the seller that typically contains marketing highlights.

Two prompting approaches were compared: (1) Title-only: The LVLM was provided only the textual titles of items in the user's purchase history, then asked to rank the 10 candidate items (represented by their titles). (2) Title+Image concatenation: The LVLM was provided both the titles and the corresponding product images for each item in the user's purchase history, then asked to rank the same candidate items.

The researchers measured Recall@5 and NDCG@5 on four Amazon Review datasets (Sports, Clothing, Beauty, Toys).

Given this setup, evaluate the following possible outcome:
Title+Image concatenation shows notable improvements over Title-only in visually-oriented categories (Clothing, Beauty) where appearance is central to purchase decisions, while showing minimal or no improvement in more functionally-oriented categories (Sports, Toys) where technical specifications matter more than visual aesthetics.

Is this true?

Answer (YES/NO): NO